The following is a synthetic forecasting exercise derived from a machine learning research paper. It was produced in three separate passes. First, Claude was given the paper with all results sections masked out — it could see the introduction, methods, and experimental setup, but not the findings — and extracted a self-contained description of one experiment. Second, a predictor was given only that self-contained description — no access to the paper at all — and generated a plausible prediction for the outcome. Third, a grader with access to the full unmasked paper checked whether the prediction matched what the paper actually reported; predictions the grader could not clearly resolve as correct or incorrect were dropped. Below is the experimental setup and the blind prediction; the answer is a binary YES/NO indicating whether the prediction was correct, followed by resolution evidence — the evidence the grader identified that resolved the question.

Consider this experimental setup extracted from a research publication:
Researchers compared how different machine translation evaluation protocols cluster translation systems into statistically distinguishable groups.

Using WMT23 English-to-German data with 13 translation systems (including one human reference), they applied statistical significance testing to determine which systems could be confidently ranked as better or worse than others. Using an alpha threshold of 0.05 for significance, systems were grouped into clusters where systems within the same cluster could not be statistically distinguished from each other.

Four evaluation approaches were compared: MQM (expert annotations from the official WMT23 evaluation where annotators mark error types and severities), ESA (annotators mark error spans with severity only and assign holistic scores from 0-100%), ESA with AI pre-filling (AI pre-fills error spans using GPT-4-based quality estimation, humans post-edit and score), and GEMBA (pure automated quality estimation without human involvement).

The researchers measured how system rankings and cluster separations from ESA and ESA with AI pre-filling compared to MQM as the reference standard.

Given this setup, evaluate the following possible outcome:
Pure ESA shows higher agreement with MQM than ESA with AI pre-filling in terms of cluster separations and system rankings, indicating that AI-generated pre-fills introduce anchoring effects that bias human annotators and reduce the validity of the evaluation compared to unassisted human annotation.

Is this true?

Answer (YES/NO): NO